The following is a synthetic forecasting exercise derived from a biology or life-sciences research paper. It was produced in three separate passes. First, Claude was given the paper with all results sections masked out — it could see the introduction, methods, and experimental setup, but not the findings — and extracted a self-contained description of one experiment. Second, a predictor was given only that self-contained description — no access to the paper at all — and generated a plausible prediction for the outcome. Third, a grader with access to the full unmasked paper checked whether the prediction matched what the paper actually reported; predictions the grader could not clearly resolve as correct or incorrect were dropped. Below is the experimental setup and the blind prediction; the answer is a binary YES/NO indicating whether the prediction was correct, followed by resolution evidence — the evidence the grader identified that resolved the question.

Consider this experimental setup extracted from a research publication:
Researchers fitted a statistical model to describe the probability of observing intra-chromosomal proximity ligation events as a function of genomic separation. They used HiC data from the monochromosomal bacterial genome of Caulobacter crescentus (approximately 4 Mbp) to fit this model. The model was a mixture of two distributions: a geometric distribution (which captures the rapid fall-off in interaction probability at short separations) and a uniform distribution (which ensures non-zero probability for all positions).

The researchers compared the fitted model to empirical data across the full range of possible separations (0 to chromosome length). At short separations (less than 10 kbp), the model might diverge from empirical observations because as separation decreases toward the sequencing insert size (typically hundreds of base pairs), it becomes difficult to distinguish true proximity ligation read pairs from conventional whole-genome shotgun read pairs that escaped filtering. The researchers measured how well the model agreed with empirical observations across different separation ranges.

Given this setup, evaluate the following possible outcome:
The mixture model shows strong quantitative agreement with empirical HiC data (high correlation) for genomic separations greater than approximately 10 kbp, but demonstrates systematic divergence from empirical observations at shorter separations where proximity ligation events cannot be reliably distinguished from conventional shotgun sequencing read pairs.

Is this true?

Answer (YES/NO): NO